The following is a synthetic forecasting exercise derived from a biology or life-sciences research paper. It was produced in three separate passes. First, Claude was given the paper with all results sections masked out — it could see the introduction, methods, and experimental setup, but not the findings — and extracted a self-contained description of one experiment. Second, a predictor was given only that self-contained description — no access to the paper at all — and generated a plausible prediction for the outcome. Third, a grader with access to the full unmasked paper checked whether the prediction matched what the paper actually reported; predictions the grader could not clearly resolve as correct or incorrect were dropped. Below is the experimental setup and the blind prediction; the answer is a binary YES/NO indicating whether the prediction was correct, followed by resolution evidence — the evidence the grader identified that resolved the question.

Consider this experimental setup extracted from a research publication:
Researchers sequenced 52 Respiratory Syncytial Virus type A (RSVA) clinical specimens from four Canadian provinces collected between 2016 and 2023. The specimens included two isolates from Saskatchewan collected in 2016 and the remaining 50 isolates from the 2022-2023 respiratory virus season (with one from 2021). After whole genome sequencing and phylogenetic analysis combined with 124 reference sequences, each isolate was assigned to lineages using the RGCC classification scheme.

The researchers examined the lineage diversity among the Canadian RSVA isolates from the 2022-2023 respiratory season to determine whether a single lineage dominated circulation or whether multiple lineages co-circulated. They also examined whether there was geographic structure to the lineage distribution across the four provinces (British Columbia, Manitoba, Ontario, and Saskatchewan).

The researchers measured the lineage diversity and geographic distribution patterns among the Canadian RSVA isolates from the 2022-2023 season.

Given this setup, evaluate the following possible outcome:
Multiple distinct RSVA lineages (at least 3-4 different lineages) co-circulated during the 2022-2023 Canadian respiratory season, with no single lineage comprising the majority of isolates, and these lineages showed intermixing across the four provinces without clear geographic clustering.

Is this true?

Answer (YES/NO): NO